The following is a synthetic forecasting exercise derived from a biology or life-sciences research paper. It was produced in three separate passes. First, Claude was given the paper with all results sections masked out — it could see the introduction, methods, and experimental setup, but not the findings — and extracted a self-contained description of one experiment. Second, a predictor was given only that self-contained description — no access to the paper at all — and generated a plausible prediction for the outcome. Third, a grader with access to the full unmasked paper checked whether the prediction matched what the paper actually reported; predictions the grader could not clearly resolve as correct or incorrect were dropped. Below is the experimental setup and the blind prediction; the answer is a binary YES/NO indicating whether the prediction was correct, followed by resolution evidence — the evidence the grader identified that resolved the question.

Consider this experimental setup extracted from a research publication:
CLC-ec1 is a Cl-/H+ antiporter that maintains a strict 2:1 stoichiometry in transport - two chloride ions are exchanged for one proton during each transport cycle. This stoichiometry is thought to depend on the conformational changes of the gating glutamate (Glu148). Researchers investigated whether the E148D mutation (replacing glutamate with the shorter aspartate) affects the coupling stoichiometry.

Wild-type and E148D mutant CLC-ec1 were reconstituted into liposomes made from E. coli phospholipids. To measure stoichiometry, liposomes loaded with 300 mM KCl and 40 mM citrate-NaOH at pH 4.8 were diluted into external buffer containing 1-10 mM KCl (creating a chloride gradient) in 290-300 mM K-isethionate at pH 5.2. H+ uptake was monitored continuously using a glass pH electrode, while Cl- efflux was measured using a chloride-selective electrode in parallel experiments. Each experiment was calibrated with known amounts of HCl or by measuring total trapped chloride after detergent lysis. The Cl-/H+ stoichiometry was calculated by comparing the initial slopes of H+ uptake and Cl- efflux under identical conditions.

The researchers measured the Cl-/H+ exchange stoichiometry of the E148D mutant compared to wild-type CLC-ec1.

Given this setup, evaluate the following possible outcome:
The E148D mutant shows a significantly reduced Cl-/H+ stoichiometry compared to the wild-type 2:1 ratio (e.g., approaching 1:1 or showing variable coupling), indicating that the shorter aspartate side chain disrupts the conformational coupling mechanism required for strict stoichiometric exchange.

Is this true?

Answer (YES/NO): NO